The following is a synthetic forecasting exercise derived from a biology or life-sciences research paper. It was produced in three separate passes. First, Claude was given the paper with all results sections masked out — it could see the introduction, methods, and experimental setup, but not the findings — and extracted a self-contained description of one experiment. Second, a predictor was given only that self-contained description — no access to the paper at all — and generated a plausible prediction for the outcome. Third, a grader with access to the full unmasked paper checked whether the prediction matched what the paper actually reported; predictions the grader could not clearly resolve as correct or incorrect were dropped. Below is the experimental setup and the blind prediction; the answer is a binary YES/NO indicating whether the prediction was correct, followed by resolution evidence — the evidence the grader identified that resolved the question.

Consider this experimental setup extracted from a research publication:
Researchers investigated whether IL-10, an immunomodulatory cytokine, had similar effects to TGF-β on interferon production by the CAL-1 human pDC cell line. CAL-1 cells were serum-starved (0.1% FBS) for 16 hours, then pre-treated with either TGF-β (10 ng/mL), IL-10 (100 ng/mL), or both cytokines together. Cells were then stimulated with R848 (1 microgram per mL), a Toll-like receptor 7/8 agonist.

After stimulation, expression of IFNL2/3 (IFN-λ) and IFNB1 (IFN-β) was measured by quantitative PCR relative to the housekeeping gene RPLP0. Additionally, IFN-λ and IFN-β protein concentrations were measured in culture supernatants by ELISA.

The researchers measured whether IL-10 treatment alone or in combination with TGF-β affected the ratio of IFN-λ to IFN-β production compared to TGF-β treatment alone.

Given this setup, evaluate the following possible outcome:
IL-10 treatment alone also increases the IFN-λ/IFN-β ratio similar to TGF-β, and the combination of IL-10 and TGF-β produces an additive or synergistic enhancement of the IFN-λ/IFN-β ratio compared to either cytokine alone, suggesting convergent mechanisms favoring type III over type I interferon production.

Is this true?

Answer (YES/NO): NO